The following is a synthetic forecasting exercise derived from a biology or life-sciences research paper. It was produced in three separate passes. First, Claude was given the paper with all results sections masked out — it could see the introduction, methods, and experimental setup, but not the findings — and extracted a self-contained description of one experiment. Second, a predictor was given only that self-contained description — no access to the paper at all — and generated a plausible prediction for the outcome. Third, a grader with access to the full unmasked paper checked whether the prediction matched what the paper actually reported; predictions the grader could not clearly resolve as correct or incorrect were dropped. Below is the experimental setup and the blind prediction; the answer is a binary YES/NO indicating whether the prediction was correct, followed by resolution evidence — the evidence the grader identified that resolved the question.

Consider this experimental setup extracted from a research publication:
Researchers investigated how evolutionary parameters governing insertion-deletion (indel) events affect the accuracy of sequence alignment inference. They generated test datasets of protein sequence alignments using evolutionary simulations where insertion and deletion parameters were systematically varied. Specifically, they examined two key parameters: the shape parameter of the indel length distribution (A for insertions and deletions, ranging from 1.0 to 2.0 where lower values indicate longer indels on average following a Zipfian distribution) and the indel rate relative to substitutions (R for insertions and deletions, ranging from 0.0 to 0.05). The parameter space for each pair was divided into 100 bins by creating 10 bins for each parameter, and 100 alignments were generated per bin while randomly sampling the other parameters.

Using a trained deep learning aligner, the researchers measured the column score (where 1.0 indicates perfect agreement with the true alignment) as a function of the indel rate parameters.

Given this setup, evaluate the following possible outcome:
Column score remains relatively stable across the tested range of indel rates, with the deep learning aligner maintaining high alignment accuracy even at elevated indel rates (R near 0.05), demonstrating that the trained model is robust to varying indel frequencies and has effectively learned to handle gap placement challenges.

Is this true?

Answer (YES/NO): NO